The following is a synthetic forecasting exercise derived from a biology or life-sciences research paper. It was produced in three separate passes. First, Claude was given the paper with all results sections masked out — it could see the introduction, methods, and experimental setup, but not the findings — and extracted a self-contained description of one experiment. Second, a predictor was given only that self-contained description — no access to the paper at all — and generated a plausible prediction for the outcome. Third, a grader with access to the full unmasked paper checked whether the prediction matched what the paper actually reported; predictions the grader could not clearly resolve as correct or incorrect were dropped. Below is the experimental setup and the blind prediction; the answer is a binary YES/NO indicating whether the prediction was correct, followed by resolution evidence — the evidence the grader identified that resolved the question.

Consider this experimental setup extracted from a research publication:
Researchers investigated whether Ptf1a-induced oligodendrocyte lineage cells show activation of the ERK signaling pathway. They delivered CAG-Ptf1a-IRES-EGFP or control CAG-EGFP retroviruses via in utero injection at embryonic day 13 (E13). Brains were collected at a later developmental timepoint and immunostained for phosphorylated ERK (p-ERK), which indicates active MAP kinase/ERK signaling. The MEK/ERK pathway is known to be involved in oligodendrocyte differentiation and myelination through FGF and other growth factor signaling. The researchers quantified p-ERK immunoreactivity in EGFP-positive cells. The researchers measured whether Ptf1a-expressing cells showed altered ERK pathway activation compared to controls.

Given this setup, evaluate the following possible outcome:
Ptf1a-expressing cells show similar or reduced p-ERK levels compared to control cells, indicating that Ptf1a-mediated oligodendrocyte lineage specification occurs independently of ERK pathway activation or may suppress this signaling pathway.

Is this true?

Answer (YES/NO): NO